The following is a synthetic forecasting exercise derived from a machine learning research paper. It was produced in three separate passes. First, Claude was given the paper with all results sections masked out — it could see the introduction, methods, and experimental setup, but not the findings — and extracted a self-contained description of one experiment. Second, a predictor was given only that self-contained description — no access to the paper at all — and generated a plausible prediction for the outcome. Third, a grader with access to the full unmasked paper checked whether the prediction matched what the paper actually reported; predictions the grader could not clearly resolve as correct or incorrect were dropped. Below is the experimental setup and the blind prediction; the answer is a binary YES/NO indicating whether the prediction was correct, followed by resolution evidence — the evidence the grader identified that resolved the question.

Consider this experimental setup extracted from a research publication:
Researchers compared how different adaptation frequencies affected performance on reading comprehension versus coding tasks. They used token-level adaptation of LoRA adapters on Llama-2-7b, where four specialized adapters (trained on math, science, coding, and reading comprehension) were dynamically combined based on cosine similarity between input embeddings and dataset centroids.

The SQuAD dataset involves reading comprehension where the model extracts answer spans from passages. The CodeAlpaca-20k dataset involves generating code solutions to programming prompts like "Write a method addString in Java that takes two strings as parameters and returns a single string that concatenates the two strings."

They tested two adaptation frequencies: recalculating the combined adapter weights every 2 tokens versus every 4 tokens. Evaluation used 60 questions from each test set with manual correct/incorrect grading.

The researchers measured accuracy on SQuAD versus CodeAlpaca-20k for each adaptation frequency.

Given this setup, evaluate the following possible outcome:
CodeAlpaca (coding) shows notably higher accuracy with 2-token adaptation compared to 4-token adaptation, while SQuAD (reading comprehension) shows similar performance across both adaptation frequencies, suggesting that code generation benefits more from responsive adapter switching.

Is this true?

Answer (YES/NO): NO